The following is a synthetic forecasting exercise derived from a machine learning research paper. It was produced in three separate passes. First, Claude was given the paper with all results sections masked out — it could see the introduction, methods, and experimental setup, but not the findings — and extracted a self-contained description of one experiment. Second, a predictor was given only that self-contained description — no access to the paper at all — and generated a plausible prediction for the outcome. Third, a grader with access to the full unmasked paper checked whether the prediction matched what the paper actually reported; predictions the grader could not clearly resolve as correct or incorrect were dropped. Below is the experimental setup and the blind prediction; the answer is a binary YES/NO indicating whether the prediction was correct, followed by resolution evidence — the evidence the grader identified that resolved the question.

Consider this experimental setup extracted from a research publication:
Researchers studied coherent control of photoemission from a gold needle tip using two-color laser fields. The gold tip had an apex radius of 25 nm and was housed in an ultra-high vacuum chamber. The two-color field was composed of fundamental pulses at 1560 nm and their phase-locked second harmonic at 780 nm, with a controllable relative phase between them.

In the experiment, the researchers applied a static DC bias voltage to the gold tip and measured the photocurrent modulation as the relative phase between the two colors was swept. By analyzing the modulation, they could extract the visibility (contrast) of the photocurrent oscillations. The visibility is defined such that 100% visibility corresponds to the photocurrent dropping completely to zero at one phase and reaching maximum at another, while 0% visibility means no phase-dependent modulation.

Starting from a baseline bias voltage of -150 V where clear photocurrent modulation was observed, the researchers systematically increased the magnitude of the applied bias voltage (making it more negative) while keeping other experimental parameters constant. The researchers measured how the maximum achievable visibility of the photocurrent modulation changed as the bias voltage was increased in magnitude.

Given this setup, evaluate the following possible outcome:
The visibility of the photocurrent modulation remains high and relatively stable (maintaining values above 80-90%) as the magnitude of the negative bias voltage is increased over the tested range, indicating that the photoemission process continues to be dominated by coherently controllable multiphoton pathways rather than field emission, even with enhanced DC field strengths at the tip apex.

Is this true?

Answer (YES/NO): NO